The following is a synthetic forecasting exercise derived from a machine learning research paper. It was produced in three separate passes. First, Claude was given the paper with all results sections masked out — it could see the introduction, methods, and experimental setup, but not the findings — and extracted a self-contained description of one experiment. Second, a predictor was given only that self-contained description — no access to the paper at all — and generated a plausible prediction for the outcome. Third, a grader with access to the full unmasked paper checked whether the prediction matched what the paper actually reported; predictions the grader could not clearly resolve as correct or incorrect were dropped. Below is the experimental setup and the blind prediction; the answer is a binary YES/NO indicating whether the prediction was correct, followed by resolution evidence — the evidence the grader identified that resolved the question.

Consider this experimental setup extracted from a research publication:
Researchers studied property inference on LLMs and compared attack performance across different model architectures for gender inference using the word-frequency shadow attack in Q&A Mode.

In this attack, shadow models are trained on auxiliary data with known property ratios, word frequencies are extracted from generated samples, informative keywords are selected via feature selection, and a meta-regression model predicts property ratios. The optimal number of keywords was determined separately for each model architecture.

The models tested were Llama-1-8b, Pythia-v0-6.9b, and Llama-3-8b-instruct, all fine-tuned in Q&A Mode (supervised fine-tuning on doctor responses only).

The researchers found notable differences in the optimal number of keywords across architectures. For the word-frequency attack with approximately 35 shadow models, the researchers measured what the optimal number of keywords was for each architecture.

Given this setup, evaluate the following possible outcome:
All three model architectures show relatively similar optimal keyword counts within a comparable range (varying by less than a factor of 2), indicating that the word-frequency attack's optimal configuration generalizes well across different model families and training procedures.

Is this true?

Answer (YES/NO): NO